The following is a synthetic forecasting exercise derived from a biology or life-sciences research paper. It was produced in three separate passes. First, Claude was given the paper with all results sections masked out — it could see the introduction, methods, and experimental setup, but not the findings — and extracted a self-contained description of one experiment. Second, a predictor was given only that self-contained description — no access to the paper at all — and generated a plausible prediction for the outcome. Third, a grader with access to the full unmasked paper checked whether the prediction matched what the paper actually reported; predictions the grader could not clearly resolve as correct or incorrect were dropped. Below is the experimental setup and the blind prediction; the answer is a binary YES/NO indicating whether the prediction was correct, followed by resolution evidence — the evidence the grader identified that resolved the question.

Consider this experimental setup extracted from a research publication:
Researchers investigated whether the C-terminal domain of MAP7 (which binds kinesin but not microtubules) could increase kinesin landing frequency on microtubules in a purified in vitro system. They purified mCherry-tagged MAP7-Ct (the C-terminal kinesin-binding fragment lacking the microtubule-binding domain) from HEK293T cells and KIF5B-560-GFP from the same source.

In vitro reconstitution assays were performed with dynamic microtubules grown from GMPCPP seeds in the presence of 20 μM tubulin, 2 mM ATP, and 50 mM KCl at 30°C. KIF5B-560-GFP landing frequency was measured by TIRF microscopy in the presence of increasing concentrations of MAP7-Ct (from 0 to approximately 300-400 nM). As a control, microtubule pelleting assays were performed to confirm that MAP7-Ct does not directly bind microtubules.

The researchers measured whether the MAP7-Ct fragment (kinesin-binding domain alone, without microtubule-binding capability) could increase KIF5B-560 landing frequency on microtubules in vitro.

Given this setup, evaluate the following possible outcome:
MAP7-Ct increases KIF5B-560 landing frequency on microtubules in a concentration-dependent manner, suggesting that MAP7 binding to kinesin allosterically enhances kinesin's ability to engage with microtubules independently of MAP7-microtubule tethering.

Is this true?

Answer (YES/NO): YES